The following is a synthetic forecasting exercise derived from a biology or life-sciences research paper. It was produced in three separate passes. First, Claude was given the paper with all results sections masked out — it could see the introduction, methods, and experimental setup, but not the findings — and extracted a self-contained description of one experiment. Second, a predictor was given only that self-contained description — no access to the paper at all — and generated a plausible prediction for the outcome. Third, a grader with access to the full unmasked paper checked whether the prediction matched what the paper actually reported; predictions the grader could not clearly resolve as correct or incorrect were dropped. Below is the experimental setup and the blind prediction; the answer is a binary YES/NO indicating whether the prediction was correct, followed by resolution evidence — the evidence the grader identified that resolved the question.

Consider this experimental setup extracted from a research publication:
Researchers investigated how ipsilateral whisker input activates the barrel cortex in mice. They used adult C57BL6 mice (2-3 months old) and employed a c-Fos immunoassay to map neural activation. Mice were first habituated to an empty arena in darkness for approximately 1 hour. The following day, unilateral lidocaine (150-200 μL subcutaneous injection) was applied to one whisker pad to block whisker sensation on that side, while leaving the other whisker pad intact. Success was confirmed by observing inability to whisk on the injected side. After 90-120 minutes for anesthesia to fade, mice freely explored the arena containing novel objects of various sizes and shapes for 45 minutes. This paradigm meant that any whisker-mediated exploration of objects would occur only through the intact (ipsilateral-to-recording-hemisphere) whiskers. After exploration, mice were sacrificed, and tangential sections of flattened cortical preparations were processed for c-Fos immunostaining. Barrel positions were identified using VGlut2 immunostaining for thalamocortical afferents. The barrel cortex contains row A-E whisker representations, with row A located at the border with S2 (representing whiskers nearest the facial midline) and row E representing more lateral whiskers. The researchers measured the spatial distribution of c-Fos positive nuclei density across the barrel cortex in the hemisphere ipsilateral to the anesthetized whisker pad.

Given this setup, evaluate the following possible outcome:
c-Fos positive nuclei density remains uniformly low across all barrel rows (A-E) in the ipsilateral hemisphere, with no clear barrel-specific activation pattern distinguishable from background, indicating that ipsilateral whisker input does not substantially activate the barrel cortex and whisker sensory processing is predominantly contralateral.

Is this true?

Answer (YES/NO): NO